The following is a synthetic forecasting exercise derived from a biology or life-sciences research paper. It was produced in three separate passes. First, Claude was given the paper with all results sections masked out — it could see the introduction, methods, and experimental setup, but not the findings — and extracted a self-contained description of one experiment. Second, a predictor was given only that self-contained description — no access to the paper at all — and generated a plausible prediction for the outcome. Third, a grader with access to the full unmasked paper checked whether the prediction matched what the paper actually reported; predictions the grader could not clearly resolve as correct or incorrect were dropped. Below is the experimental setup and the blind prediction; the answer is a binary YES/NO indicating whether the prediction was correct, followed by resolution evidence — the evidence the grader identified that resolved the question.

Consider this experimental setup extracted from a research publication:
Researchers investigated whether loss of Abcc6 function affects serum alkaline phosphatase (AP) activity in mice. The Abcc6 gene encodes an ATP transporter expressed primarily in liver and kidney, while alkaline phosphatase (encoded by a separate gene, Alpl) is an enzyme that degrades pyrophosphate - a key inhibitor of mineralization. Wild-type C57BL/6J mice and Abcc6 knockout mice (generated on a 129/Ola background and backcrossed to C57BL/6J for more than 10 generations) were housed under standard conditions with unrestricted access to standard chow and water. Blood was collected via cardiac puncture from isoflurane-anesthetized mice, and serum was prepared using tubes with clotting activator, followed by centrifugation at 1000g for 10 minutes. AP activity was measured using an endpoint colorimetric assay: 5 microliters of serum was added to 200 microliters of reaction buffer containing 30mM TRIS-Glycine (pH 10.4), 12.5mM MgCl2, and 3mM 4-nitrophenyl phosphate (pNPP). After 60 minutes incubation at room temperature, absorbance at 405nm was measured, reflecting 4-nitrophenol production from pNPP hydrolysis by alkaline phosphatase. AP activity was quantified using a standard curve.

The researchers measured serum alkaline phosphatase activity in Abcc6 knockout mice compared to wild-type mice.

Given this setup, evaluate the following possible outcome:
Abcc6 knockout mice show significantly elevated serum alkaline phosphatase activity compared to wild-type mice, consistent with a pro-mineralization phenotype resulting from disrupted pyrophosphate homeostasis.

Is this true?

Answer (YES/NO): NO